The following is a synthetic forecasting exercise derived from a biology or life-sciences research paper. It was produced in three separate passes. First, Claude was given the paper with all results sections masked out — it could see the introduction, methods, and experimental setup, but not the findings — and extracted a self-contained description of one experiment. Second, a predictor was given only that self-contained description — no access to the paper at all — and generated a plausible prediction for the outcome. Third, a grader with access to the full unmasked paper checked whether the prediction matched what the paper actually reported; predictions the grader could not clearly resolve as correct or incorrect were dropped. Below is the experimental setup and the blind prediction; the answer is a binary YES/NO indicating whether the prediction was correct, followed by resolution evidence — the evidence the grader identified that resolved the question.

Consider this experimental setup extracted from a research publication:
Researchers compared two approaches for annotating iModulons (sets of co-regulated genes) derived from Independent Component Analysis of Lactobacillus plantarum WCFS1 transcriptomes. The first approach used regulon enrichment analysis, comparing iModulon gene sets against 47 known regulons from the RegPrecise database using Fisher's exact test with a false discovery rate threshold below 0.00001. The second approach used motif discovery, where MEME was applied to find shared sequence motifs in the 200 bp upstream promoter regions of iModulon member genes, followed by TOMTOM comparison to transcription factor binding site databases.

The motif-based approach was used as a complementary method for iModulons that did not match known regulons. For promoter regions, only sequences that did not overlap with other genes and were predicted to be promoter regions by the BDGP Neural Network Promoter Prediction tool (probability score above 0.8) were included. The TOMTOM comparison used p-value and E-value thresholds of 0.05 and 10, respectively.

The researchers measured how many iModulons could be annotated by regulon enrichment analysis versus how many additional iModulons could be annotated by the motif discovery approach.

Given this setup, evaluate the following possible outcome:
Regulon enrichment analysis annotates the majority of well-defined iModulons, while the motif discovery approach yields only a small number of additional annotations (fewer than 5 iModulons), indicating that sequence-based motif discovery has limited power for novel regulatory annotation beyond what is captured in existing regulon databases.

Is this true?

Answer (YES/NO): NO